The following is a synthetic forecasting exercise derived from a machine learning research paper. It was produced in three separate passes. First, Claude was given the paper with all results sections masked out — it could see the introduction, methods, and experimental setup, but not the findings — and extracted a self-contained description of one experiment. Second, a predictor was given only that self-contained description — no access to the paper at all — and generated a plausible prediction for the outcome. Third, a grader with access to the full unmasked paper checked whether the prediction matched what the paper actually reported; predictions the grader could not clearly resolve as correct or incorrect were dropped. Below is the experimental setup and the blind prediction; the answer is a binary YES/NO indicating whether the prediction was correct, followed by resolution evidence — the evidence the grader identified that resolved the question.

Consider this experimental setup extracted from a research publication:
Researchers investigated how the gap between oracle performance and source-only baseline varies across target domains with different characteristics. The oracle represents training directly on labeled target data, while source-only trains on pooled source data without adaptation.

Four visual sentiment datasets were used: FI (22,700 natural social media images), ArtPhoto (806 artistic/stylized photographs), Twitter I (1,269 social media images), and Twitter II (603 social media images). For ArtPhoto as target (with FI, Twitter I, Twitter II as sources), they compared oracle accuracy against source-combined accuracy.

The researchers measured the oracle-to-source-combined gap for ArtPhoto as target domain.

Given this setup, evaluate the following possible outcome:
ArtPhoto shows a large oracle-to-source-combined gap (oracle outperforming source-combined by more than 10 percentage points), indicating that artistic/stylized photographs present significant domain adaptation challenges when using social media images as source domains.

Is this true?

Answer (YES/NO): NO